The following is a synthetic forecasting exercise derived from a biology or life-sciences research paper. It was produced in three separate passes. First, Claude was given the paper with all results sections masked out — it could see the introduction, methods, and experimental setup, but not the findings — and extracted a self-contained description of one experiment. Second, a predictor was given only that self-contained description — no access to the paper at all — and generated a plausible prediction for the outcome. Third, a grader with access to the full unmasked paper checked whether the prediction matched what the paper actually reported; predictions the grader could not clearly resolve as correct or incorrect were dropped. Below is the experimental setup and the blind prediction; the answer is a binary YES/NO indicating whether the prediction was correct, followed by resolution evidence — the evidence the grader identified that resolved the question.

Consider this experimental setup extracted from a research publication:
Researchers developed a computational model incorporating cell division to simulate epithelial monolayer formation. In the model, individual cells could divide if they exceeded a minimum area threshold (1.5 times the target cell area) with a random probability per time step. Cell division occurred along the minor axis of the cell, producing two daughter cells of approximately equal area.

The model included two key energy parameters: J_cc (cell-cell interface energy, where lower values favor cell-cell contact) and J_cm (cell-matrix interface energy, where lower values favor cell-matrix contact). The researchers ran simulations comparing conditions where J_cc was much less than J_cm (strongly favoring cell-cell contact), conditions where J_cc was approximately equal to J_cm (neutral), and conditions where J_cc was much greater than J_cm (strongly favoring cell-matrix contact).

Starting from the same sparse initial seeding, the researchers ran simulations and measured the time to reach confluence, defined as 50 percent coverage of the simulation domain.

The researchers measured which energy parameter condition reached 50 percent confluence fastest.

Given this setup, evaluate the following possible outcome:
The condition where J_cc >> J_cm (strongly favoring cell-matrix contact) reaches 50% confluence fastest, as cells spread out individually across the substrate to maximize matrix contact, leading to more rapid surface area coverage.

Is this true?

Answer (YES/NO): NO